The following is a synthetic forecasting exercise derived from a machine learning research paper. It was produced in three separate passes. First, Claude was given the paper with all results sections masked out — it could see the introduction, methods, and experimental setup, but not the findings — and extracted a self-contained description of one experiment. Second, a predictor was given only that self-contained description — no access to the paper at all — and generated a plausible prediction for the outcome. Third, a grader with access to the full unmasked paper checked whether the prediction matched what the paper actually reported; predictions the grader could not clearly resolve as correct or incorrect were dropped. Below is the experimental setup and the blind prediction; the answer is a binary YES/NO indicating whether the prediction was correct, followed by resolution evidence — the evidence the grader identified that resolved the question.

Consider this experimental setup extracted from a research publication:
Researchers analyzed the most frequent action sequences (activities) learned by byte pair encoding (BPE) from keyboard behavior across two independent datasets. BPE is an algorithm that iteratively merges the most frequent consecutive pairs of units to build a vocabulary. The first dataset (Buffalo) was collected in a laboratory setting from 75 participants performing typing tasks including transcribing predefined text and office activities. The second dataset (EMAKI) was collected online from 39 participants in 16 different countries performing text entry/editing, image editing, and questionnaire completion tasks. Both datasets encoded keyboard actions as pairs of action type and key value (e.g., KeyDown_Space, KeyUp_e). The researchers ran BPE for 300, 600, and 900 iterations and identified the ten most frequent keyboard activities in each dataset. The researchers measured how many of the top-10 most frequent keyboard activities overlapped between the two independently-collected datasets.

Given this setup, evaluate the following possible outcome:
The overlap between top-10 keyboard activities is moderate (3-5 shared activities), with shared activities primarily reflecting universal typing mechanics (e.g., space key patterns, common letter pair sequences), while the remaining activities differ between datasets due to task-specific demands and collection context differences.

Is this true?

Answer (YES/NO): NO